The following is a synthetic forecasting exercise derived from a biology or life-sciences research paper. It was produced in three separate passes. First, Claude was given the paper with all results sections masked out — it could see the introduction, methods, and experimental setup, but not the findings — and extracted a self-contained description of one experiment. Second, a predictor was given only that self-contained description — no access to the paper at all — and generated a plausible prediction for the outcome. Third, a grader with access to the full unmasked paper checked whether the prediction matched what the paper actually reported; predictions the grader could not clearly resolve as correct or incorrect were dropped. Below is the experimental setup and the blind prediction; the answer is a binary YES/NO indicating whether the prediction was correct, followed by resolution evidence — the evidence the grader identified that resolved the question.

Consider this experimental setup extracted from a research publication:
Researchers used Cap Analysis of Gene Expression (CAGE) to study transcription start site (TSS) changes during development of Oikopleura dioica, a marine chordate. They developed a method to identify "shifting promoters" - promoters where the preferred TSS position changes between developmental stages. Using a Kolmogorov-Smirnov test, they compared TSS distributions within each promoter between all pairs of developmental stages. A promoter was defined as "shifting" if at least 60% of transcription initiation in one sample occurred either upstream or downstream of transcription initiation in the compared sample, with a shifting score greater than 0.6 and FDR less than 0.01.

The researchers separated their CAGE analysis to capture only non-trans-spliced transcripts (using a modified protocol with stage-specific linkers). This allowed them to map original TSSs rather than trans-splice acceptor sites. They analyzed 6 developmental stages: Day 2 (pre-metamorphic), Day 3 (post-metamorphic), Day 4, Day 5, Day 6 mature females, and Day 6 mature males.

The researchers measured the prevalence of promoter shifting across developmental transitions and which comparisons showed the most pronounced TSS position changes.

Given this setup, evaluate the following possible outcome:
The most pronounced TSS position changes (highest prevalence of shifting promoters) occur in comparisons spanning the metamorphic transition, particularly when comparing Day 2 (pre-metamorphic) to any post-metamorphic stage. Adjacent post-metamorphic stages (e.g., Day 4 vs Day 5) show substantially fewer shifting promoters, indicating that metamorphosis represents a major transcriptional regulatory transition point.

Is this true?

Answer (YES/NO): NO